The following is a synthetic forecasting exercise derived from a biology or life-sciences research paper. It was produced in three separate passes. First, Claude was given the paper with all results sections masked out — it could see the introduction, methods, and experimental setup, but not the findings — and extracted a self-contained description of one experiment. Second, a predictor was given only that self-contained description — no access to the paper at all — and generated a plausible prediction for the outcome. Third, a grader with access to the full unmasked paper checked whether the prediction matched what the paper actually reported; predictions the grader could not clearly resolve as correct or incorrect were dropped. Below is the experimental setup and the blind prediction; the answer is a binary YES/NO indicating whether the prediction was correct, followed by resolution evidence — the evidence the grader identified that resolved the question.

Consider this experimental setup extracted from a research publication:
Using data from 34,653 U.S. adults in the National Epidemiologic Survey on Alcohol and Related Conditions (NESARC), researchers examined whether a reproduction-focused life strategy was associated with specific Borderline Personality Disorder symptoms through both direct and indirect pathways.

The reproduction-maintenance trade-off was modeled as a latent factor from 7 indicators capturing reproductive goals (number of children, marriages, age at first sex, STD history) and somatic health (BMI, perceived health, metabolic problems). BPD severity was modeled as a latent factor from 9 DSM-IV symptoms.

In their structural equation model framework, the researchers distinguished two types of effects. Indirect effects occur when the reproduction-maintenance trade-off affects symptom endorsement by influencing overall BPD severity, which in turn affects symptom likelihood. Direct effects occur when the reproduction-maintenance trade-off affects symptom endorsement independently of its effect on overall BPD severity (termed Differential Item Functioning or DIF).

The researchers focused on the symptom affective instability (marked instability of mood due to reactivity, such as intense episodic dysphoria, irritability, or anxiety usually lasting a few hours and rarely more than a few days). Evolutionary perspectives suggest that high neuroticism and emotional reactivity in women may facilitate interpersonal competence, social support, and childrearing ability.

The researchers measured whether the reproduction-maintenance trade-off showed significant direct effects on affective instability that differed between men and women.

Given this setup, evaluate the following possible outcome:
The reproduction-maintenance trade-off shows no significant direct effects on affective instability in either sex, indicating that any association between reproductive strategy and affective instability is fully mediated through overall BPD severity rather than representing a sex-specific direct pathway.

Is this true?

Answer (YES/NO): NO